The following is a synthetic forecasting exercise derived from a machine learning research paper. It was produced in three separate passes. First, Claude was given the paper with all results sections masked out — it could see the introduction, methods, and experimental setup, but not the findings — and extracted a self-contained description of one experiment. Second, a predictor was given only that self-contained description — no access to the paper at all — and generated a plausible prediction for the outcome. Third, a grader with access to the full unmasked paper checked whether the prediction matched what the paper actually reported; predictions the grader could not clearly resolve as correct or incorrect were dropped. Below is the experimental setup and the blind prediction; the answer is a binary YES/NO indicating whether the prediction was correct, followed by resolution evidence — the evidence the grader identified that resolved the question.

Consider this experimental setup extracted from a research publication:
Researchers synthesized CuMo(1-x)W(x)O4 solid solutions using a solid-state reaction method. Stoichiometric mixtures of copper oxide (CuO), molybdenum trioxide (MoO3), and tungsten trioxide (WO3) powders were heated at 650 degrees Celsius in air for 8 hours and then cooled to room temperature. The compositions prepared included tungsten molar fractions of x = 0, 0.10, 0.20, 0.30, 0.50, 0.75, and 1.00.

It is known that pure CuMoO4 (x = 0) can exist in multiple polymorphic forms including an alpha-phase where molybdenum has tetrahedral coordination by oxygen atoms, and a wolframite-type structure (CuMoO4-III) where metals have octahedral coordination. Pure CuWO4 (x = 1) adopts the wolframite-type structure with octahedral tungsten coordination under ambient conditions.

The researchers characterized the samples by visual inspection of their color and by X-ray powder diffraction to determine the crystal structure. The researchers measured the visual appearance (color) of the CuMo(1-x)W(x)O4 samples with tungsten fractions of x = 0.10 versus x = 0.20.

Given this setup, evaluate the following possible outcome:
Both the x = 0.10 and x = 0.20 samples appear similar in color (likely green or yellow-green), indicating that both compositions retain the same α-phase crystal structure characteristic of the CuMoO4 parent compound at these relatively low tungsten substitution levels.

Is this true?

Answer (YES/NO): NO